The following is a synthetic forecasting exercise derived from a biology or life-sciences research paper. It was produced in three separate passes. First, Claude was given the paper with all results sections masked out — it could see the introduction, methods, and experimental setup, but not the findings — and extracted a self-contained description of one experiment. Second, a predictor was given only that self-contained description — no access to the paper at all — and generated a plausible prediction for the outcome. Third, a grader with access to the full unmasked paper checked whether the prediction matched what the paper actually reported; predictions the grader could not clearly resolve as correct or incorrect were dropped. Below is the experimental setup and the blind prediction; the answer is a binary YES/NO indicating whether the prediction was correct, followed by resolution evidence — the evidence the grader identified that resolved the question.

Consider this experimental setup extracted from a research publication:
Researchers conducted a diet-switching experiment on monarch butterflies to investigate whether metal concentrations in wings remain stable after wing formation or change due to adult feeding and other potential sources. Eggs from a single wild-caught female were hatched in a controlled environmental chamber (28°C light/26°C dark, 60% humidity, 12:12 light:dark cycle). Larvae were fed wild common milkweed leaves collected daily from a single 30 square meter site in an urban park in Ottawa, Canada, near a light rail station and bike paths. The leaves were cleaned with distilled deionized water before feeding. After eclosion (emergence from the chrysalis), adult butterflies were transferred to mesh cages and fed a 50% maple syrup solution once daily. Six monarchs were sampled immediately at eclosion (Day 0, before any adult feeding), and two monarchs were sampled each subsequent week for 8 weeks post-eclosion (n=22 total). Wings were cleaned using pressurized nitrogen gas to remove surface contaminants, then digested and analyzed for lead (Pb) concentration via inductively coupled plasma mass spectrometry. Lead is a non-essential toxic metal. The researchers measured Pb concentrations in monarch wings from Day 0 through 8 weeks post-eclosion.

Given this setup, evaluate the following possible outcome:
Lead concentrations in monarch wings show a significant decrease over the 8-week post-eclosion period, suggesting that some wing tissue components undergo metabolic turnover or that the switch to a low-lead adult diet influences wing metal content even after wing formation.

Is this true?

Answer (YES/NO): NO